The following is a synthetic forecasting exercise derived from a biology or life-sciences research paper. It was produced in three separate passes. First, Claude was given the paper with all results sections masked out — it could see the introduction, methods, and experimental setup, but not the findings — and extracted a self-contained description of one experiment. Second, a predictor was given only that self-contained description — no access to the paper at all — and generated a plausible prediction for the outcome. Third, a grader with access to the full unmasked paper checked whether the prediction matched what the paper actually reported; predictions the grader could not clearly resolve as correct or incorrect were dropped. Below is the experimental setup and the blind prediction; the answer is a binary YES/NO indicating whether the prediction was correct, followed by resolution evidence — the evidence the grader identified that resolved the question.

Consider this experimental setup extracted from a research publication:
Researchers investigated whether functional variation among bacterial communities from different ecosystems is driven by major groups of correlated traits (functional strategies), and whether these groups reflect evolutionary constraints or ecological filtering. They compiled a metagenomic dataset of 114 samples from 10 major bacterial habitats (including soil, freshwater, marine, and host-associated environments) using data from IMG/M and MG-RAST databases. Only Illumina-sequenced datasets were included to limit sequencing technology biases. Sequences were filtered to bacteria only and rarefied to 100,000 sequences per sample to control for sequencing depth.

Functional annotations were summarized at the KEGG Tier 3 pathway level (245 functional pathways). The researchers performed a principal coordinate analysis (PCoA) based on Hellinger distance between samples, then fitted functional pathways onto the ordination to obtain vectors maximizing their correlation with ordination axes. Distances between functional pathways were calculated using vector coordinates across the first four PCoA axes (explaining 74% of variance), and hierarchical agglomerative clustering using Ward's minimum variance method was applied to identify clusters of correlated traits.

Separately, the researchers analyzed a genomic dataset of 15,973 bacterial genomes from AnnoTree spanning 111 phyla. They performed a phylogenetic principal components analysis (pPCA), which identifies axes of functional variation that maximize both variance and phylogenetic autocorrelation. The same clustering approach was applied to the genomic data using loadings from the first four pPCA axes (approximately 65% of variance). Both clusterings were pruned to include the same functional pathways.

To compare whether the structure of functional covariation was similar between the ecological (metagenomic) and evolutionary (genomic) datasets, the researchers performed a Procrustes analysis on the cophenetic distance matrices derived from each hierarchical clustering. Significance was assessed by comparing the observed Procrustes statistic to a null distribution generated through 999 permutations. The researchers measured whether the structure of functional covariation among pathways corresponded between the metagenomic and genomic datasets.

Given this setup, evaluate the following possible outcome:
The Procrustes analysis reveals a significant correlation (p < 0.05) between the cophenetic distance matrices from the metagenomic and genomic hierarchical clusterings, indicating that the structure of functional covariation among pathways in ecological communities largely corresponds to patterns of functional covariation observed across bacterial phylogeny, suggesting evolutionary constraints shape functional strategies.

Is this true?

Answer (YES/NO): YES